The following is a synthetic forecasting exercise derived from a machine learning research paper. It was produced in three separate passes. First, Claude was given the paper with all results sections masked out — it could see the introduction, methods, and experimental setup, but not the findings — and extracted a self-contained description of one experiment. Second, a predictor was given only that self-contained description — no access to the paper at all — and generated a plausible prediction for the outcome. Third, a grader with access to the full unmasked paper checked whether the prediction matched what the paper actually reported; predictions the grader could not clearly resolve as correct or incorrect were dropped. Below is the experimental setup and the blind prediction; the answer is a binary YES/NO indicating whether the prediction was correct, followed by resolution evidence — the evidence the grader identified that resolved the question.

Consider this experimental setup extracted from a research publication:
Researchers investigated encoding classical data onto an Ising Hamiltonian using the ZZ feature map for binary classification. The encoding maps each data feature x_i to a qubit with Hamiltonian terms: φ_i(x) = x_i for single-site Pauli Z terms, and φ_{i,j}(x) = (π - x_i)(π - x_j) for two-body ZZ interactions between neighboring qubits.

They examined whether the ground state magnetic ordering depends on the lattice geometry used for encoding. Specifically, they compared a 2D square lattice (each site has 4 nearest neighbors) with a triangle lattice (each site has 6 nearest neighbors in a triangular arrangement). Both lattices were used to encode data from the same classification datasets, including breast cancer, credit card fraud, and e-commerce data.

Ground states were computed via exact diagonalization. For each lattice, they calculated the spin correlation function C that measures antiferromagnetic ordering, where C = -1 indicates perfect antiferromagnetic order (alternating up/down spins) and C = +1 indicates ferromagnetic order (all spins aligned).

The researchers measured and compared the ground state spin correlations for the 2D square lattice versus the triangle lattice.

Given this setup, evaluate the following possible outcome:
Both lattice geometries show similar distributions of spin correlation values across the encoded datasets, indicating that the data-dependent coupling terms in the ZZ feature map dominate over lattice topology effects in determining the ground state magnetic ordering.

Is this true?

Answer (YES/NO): NO